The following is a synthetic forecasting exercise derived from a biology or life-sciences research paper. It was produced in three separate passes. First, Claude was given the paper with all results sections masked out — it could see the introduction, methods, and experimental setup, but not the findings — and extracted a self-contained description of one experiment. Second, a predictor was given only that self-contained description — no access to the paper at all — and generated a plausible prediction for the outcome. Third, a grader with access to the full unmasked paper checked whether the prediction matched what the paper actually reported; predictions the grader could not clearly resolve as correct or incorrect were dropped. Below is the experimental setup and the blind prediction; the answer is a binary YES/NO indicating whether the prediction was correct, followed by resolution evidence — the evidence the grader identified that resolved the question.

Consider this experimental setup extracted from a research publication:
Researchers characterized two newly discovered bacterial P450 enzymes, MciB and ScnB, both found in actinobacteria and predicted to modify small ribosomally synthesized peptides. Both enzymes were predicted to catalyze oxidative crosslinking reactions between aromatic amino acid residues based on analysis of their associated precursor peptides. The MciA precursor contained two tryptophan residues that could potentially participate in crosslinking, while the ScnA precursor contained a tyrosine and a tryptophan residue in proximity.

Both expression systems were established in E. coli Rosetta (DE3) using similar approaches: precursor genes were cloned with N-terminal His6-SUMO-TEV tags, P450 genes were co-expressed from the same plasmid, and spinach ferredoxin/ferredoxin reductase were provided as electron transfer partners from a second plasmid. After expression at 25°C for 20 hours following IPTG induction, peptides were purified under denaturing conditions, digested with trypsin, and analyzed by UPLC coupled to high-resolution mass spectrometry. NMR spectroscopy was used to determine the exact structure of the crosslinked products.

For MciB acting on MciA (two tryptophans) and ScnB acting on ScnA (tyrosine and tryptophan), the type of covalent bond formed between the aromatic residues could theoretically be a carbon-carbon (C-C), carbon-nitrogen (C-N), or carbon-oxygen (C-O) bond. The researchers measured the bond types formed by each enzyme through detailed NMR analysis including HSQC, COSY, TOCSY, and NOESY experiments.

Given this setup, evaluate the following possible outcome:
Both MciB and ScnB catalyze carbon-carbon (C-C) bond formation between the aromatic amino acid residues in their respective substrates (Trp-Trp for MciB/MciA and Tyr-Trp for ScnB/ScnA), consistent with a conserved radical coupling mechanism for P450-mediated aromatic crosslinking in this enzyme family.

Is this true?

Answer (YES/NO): NO